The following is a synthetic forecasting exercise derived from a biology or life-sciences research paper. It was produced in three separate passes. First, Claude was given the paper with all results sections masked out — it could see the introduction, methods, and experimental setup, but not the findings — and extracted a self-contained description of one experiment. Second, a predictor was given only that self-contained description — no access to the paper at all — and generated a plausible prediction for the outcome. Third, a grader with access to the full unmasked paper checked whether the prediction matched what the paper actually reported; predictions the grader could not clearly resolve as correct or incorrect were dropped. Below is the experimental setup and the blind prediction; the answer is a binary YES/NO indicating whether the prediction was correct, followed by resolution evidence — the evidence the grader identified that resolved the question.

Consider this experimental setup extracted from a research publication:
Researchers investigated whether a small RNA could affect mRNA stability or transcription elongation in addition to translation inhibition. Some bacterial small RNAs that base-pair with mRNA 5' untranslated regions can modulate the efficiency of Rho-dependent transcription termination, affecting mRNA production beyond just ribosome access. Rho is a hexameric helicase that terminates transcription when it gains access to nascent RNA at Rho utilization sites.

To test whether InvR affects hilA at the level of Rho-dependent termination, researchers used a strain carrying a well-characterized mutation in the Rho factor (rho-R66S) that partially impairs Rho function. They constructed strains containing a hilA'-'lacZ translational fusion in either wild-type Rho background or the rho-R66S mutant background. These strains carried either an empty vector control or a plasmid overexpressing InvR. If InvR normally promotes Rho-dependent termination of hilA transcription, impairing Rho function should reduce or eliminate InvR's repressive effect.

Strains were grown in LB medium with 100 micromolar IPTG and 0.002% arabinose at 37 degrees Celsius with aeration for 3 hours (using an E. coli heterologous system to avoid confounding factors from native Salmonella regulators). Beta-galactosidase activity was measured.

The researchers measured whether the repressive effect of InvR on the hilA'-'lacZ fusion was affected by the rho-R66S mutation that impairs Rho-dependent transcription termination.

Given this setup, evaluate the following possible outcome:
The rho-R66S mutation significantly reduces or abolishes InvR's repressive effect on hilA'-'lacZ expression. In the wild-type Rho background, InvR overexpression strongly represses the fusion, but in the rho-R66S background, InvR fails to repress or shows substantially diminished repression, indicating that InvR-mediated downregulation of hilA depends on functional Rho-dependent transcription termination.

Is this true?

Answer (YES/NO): NO